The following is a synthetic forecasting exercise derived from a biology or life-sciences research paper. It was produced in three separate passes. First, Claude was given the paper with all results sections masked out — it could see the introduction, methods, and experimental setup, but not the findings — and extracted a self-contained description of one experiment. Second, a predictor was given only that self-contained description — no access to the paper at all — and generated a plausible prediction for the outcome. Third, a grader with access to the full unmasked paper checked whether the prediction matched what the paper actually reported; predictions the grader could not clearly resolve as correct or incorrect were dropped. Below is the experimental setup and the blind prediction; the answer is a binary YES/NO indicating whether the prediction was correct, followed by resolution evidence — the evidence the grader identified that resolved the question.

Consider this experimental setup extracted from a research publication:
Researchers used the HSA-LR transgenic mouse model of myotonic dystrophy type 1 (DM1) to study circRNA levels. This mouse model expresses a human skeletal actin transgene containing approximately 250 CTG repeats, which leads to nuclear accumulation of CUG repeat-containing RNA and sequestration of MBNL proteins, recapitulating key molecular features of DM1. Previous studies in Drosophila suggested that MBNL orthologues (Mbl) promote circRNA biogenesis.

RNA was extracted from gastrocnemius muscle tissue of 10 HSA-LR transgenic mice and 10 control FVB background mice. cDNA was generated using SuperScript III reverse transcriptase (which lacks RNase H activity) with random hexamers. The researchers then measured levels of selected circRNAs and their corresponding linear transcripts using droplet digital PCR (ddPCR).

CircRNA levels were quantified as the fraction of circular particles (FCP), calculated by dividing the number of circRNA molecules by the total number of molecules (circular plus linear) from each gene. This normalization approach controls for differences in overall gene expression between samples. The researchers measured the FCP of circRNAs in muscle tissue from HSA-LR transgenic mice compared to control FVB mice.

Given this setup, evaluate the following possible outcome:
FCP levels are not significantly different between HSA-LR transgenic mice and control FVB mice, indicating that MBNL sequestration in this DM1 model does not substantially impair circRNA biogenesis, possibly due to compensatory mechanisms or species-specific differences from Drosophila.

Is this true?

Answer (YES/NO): NO